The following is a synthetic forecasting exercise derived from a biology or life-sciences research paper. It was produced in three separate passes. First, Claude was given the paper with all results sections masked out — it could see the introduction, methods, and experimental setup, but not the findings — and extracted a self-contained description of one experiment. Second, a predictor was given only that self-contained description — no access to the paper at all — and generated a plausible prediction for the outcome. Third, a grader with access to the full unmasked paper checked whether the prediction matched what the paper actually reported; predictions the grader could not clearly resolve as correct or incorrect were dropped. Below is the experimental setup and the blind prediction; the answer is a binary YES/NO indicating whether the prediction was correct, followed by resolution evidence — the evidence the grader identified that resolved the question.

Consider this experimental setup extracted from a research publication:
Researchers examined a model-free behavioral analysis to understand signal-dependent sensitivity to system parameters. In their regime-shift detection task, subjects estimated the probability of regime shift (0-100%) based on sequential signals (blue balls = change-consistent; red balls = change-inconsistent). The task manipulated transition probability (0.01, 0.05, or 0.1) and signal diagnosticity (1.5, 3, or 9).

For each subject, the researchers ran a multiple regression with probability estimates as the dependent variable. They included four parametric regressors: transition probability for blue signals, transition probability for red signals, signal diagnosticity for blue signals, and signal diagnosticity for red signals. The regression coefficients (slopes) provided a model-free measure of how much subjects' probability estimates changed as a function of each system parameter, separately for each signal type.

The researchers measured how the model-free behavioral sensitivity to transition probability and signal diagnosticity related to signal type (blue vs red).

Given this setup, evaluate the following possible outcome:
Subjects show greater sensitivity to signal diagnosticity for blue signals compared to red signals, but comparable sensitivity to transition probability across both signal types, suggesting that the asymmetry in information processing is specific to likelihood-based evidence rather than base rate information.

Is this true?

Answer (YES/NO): YES